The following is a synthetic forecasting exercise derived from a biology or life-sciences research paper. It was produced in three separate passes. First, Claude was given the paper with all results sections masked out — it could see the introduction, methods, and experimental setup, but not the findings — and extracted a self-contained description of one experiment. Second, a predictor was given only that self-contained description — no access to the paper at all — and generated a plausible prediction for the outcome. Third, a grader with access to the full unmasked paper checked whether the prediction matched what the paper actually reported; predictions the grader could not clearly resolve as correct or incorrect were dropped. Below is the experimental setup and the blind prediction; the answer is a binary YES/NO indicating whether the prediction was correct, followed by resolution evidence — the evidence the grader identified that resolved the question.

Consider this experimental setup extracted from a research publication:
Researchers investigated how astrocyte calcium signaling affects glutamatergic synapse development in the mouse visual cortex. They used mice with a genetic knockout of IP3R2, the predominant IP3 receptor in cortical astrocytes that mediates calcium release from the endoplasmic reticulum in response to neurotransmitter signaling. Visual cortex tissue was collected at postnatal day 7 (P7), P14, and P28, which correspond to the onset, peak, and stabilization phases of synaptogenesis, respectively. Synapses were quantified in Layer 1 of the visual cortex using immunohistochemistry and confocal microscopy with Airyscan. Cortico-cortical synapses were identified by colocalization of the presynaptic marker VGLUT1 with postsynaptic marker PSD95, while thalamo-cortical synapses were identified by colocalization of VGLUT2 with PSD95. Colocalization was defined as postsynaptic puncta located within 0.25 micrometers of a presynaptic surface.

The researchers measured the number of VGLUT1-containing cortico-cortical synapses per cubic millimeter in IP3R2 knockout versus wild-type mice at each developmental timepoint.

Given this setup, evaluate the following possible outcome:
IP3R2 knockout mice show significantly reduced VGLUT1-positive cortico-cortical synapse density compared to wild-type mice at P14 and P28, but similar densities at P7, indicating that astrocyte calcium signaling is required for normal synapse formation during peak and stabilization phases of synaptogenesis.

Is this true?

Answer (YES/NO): YES